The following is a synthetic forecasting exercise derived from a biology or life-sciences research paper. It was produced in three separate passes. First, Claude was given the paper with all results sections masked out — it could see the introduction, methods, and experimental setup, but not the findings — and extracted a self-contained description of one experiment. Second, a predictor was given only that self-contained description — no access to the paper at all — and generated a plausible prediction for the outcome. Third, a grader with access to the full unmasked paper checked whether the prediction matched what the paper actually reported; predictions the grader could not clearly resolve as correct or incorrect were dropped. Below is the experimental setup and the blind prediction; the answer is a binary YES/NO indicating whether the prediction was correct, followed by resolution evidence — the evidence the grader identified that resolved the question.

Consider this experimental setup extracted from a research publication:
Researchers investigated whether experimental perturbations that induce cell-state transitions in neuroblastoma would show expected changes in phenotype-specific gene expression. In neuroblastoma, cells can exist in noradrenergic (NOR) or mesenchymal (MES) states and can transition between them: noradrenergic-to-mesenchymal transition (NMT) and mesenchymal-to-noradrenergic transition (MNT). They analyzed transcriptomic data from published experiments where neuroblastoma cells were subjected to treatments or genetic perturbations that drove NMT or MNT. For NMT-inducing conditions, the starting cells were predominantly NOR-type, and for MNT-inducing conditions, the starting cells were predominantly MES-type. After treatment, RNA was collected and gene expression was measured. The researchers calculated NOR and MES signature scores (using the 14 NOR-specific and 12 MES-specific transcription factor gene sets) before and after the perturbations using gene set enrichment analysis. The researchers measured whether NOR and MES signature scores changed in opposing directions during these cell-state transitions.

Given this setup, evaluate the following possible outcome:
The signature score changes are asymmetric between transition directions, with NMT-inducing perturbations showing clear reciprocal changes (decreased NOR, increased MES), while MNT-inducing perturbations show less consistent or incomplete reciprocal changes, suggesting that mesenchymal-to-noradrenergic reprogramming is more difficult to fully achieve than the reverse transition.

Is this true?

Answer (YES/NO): NO